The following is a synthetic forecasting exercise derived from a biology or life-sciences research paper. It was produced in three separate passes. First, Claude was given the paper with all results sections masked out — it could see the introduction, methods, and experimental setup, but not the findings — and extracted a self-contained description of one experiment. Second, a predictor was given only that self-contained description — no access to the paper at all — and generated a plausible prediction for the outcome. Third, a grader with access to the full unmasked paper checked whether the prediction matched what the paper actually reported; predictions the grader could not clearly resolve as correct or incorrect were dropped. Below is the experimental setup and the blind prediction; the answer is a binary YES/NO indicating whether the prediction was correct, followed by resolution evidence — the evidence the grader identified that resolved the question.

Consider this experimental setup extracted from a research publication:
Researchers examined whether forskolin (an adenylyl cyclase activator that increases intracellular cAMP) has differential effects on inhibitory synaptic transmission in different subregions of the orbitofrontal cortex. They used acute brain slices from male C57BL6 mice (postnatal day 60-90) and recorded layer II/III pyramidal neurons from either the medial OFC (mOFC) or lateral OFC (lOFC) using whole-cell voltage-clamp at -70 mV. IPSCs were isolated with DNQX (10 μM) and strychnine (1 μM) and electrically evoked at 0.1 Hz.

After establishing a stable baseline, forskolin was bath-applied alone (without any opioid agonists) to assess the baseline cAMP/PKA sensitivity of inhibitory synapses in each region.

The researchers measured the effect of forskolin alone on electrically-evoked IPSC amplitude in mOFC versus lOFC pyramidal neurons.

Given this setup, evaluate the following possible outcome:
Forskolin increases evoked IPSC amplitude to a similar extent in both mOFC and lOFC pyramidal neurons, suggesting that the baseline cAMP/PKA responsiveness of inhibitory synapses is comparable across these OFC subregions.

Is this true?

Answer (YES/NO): NO